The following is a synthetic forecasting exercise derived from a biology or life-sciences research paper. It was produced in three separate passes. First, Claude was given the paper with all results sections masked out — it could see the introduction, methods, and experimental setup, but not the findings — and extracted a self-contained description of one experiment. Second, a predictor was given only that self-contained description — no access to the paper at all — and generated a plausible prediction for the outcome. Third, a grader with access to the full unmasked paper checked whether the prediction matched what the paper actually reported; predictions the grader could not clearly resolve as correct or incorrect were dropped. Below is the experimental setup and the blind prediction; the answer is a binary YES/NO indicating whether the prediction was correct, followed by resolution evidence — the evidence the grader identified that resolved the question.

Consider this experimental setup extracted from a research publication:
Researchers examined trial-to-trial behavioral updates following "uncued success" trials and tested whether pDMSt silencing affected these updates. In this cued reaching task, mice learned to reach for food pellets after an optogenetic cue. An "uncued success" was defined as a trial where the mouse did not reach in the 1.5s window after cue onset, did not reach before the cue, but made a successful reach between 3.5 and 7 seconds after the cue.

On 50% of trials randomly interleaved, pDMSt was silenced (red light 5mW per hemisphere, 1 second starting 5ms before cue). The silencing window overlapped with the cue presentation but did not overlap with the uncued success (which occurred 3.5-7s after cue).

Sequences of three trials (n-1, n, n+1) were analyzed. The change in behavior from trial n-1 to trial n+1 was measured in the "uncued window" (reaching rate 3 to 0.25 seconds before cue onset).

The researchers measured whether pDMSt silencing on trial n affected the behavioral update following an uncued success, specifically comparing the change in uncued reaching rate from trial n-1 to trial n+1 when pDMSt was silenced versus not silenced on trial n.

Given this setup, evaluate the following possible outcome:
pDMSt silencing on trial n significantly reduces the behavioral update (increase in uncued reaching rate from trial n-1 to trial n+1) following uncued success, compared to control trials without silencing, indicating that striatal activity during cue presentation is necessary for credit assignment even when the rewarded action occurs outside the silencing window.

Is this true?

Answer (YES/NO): NO